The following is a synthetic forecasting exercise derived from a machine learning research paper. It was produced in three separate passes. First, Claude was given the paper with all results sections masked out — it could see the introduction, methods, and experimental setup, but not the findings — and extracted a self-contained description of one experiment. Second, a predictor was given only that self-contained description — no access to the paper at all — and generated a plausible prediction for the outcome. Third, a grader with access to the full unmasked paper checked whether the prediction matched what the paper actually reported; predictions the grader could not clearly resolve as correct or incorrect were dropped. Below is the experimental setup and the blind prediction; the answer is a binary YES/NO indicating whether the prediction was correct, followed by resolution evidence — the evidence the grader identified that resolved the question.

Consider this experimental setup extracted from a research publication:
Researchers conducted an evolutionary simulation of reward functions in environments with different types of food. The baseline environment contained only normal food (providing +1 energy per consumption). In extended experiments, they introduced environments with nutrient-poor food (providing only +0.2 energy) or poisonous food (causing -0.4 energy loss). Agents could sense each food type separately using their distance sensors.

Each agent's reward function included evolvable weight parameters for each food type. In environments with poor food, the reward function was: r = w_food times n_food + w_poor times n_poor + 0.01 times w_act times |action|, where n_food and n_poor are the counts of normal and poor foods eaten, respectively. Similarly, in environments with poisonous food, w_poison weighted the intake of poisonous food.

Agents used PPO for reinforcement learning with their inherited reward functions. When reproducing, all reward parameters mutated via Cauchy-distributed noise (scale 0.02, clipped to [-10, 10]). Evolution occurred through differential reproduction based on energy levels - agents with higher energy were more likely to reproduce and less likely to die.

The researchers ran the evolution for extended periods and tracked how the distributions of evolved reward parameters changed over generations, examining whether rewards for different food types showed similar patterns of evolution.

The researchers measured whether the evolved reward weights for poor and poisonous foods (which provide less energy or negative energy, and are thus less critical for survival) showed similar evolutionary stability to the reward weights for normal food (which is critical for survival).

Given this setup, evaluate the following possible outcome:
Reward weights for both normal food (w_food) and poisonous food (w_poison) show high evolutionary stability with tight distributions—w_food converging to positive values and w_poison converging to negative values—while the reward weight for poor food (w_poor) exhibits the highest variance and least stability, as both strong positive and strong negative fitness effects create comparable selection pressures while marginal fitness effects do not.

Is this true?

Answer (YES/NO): NO